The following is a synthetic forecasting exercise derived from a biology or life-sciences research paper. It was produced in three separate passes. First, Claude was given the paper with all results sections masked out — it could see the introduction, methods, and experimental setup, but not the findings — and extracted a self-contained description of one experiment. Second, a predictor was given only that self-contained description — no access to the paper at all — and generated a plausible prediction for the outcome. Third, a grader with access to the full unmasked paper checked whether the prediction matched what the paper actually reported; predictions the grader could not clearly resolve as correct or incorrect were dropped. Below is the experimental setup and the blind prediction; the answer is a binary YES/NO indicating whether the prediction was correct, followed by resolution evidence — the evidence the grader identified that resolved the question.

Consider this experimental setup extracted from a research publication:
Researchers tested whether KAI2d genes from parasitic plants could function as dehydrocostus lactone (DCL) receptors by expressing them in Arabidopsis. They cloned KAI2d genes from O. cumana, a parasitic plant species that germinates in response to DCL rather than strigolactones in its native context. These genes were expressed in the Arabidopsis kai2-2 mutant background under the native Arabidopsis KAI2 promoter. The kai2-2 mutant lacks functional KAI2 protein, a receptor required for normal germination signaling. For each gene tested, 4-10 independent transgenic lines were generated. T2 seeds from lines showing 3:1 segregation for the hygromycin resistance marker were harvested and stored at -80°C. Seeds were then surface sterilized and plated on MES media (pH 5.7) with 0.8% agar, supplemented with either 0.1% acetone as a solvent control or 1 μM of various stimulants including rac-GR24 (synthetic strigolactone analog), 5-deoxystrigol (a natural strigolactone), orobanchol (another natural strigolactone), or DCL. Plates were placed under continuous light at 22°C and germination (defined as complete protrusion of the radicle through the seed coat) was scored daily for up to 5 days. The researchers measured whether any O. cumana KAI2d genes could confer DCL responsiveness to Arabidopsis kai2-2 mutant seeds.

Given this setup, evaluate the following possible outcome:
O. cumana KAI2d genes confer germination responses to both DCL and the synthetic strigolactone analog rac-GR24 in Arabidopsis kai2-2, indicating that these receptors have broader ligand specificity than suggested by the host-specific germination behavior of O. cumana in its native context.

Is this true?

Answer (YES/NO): NO